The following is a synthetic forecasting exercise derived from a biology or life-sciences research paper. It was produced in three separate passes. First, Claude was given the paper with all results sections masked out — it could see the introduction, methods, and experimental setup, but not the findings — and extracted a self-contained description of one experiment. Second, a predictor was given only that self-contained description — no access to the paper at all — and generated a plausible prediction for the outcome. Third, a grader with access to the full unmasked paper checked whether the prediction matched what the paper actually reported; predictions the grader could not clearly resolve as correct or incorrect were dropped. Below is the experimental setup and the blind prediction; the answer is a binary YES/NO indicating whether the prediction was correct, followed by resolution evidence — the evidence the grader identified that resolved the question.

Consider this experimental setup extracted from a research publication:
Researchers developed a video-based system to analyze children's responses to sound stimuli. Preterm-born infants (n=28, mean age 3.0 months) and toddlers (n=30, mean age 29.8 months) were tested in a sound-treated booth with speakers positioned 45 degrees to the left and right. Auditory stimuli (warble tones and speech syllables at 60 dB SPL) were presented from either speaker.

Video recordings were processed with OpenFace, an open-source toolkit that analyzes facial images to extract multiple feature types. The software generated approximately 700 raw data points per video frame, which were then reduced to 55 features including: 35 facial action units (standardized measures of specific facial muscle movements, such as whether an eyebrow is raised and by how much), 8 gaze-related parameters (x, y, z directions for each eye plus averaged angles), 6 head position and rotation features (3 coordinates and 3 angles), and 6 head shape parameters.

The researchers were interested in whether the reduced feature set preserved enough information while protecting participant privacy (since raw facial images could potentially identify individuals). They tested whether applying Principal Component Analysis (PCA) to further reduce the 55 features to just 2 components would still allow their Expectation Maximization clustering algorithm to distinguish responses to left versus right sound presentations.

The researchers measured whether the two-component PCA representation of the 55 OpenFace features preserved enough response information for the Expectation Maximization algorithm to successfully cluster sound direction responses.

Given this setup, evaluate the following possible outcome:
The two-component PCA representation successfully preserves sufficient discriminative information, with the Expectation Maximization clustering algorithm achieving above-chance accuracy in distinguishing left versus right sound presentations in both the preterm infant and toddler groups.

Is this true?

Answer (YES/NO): YES